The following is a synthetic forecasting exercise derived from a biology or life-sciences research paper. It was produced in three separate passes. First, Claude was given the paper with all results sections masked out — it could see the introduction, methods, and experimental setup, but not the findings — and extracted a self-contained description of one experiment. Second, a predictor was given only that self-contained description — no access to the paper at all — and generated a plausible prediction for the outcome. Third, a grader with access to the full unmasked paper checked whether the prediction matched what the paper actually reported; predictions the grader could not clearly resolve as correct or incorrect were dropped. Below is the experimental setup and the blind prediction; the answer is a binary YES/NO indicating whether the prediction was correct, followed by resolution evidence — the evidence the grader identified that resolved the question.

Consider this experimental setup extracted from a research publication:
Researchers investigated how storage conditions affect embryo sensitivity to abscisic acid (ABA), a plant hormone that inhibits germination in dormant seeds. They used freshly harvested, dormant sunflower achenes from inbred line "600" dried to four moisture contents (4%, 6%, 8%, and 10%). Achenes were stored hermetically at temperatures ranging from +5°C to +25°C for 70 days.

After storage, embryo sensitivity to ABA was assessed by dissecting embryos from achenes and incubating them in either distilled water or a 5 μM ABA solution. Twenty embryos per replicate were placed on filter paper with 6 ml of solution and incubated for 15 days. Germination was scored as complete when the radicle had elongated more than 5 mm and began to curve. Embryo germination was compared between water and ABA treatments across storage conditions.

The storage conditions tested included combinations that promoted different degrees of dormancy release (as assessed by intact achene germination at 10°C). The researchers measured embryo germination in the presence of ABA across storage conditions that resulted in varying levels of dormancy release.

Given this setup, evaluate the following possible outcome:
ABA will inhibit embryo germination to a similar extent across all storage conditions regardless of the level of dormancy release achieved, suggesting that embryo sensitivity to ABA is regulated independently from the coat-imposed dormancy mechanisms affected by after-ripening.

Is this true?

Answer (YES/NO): NO